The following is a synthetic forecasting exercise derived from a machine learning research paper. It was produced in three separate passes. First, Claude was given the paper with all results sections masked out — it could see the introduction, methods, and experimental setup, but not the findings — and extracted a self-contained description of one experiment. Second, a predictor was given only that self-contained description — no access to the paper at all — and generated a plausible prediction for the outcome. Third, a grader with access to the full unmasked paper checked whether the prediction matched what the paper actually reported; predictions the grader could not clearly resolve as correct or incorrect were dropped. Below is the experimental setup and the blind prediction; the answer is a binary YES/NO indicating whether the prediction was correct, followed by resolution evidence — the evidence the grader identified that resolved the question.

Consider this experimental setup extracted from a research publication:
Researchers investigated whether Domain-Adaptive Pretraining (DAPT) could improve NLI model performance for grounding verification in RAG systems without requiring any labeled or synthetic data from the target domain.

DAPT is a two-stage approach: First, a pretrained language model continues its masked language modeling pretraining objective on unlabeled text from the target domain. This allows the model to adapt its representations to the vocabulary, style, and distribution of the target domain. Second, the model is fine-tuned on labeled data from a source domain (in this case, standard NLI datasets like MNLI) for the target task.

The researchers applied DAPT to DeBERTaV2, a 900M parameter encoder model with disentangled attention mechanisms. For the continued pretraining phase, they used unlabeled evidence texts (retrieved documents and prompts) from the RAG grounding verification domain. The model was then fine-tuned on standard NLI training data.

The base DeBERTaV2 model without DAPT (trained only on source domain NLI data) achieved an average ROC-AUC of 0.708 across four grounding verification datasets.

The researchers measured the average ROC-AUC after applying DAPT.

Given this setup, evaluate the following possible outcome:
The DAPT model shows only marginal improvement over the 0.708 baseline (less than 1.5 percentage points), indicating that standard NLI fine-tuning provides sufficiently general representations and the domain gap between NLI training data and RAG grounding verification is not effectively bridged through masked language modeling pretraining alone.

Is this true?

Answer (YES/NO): NO